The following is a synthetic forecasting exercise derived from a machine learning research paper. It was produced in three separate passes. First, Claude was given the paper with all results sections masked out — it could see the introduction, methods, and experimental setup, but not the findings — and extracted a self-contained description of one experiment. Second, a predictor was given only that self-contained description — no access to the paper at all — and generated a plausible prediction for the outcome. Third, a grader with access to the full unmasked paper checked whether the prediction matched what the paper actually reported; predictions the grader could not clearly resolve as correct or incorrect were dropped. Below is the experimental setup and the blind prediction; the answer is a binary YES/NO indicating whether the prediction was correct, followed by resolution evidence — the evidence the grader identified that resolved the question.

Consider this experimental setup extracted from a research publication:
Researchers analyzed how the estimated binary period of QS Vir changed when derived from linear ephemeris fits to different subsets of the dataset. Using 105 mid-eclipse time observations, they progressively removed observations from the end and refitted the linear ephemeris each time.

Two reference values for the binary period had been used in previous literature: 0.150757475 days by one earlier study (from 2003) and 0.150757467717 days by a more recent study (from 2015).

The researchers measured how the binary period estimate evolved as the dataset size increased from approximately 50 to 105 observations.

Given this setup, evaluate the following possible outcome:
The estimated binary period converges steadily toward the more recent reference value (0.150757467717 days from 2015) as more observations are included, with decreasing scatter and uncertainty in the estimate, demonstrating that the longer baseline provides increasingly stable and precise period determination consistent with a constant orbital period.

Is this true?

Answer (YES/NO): NO